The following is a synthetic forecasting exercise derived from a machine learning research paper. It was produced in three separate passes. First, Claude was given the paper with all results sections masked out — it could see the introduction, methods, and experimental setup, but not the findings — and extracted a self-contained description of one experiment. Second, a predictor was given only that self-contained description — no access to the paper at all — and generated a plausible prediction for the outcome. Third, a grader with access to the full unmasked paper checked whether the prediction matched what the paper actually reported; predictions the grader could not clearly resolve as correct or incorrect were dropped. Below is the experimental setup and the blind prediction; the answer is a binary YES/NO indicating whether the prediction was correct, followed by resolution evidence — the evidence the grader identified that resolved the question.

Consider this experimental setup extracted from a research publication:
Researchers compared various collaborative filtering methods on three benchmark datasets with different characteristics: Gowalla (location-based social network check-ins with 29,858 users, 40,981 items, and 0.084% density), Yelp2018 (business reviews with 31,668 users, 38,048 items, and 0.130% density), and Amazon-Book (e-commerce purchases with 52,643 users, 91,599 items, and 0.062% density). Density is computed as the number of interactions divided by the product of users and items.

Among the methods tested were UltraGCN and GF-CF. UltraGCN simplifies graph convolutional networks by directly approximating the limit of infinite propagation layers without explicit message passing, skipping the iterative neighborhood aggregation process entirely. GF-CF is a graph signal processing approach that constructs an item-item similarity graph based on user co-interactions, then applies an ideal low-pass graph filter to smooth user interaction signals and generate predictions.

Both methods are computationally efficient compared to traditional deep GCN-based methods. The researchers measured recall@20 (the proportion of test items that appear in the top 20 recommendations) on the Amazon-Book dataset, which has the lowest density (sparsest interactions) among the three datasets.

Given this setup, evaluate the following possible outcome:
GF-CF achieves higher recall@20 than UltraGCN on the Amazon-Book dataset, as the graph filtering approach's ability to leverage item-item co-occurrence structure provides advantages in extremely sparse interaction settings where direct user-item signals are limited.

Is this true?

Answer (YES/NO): YES